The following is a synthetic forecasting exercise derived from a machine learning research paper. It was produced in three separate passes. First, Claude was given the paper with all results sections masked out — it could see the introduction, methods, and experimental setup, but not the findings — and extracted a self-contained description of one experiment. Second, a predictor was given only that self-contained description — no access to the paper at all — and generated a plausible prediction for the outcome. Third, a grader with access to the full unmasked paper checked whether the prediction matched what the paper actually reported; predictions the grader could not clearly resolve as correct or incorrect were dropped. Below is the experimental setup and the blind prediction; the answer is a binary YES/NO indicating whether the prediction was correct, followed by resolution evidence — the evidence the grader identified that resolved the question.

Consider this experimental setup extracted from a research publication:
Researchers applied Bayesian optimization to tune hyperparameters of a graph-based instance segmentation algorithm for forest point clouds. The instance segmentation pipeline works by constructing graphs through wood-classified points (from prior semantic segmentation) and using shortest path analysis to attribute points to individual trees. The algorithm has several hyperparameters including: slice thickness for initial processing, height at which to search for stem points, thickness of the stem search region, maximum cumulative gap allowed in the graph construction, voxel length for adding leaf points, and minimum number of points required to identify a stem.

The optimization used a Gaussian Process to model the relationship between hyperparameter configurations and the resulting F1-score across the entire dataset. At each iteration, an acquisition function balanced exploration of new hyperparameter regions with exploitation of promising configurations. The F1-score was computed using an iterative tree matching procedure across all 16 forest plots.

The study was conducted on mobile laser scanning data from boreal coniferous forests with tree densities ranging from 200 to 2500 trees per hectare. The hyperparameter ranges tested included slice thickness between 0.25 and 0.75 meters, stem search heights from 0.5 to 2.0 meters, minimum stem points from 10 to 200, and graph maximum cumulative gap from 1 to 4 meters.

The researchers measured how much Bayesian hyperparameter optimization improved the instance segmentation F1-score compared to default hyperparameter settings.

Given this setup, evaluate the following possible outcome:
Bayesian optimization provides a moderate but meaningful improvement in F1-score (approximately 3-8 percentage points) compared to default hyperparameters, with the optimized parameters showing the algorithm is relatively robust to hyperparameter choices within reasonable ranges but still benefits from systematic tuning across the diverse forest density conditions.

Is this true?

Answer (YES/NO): YES